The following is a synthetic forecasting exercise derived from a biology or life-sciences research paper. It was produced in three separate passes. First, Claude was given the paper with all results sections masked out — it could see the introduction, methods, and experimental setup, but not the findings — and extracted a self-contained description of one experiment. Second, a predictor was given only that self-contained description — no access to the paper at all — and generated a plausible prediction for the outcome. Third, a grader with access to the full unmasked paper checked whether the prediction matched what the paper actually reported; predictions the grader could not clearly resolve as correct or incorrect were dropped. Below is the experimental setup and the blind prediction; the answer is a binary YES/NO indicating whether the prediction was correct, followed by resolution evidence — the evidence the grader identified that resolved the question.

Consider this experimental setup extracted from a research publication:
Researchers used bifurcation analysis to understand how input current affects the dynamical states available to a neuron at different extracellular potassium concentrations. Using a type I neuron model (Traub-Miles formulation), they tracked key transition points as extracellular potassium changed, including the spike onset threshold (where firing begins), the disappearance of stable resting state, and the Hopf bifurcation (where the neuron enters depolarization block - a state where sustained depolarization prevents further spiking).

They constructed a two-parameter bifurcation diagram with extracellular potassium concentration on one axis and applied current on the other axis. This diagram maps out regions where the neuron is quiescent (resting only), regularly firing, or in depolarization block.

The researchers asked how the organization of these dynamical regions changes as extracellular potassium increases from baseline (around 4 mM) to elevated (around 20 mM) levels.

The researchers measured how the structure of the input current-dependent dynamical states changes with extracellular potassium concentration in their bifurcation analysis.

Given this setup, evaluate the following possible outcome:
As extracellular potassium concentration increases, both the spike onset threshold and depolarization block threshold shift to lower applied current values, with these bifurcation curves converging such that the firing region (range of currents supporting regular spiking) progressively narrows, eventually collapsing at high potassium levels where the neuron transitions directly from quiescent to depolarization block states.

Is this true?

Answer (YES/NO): NO